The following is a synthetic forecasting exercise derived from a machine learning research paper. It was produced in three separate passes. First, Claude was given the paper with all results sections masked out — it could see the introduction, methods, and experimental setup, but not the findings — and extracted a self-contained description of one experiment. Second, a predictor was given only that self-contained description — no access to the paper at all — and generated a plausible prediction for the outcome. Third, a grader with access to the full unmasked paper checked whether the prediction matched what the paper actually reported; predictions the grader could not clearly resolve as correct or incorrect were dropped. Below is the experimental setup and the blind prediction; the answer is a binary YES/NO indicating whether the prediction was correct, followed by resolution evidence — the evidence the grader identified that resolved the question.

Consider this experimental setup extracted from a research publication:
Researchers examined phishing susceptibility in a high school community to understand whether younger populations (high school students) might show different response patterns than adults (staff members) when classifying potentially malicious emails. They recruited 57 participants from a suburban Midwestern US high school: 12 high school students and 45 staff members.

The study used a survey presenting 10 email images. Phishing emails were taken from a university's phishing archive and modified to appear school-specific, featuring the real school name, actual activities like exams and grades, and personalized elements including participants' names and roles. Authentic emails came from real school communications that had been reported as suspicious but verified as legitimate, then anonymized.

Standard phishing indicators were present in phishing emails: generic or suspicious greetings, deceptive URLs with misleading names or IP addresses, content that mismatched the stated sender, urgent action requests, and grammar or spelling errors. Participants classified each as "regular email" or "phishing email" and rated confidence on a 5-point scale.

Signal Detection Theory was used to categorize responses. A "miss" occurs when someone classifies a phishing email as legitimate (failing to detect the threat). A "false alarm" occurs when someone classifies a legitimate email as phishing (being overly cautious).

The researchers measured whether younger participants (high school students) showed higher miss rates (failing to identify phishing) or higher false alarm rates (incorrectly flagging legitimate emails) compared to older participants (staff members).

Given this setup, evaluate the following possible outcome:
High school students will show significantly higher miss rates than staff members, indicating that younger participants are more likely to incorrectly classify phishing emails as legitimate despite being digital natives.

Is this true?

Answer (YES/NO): YES